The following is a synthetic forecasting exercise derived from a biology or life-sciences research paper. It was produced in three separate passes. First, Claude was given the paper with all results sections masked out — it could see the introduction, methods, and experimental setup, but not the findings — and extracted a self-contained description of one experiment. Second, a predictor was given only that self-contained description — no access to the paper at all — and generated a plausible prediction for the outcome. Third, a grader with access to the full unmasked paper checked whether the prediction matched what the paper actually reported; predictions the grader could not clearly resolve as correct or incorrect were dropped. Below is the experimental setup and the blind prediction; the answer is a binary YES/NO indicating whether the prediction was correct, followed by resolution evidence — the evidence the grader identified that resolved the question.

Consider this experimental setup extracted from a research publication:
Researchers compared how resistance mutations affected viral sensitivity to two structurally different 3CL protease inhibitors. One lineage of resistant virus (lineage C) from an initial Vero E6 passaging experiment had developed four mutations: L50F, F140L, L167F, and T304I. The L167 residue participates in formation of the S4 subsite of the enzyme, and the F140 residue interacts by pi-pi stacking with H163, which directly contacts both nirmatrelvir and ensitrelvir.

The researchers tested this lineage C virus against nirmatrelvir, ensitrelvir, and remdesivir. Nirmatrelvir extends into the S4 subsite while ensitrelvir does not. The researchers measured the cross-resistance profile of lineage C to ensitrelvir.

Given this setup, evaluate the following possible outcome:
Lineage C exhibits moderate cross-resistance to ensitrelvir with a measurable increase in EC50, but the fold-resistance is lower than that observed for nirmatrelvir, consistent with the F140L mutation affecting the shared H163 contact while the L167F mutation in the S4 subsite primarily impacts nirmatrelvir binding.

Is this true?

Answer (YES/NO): YES